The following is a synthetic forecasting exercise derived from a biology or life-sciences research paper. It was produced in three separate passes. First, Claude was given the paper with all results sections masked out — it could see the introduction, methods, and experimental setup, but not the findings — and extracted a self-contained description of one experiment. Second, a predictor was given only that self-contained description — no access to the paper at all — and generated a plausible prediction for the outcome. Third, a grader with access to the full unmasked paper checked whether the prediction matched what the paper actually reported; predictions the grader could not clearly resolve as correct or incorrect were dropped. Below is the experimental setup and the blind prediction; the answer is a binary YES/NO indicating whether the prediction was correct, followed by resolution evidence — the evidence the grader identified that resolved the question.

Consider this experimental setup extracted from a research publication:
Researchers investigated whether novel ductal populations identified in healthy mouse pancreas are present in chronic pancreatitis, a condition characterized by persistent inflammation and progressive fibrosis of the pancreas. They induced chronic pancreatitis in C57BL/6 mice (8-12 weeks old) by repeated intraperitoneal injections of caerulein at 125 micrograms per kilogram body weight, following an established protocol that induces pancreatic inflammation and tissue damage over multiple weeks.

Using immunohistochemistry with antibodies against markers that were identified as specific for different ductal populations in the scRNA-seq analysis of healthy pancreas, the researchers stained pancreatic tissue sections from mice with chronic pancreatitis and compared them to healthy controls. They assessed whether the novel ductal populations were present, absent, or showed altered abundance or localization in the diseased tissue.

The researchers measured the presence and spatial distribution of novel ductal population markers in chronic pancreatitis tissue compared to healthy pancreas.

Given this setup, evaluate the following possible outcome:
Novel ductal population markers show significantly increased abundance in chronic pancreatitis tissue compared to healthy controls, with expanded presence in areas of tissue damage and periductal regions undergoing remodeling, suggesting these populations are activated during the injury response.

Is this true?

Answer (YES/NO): YES